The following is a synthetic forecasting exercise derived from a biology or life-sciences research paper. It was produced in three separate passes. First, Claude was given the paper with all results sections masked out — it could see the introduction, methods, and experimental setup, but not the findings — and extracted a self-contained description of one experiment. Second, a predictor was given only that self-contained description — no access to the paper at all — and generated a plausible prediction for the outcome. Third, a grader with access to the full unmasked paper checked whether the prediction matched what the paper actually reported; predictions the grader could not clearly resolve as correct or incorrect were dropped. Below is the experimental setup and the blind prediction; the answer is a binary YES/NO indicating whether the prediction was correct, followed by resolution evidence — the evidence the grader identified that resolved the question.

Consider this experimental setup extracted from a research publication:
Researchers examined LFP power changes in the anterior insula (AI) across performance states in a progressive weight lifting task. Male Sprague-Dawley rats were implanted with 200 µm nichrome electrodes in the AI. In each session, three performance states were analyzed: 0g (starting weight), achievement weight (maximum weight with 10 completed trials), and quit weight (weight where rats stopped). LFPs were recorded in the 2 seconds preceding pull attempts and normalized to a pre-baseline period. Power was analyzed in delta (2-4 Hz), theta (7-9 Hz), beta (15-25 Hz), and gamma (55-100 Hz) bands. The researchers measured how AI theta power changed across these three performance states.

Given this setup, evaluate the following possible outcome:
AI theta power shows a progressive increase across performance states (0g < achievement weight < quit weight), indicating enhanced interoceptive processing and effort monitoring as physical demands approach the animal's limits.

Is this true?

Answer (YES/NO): NO